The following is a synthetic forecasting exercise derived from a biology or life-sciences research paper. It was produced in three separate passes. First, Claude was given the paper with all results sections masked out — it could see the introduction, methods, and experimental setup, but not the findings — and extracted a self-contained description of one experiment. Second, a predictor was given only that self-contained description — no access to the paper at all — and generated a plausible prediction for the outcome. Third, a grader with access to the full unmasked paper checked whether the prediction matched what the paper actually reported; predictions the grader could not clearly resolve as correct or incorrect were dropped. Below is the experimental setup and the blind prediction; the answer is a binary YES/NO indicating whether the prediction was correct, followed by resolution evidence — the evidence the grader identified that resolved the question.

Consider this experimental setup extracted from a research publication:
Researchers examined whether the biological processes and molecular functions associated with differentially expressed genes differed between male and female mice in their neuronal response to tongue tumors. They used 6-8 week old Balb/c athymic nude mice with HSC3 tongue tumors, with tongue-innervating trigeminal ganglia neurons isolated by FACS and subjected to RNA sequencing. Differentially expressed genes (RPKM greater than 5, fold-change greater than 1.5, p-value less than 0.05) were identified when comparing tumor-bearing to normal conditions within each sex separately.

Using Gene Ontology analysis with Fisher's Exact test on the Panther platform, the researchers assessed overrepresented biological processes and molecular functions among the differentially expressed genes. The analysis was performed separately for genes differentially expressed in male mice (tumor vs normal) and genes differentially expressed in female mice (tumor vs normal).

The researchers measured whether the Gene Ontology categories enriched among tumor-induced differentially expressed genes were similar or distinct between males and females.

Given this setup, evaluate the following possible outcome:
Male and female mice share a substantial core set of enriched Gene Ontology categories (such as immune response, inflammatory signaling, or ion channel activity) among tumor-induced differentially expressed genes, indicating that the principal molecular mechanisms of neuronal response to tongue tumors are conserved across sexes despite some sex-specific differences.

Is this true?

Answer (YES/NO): NO